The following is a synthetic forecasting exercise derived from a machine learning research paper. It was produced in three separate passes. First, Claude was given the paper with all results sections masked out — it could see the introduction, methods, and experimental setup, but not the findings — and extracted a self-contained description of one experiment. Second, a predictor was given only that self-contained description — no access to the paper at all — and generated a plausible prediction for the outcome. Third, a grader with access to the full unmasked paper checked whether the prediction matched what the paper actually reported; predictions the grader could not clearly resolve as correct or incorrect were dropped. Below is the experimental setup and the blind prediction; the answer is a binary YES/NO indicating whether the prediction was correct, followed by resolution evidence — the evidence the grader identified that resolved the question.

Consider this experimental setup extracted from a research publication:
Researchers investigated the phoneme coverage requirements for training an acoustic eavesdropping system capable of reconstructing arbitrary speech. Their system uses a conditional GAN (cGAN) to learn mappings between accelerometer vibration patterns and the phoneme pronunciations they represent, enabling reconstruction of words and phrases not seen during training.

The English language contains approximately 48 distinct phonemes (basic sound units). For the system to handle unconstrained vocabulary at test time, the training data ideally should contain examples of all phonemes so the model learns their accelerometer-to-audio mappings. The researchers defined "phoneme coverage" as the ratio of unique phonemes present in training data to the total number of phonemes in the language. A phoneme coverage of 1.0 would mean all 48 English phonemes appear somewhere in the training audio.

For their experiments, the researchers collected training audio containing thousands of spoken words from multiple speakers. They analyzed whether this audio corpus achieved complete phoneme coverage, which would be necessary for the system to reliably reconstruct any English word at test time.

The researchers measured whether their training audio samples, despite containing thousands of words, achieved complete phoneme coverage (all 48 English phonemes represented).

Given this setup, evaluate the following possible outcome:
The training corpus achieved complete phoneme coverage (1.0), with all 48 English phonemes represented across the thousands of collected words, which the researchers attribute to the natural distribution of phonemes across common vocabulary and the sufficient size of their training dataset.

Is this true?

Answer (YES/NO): NO